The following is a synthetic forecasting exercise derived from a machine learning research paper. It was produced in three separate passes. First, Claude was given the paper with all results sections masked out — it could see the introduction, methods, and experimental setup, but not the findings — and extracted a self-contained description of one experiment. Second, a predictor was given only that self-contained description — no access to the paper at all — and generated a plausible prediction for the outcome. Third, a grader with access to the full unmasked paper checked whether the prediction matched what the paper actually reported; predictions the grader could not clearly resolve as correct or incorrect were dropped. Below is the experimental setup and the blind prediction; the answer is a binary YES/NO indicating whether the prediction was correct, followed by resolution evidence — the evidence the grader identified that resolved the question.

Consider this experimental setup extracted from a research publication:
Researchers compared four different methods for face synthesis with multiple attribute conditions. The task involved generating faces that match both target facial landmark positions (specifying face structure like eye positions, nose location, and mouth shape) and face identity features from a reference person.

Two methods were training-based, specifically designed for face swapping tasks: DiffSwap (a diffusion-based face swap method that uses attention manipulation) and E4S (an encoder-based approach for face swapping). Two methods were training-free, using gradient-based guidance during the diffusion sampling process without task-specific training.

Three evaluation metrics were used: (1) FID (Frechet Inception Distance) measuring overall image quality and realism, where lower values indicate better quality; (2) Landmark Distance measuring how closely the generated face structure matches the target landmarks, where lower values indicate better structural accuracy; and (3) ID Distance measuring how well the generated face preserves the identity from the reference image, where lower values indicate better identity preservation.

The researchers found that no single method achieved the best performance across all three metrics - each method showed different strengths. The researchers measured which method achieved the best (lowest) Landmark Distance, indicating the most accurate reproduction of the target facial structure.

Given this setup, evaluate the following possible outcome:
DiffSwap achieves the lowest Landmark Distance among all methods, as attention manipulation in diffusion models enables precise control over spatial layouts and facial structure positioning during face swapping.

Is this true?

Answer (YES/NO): YES